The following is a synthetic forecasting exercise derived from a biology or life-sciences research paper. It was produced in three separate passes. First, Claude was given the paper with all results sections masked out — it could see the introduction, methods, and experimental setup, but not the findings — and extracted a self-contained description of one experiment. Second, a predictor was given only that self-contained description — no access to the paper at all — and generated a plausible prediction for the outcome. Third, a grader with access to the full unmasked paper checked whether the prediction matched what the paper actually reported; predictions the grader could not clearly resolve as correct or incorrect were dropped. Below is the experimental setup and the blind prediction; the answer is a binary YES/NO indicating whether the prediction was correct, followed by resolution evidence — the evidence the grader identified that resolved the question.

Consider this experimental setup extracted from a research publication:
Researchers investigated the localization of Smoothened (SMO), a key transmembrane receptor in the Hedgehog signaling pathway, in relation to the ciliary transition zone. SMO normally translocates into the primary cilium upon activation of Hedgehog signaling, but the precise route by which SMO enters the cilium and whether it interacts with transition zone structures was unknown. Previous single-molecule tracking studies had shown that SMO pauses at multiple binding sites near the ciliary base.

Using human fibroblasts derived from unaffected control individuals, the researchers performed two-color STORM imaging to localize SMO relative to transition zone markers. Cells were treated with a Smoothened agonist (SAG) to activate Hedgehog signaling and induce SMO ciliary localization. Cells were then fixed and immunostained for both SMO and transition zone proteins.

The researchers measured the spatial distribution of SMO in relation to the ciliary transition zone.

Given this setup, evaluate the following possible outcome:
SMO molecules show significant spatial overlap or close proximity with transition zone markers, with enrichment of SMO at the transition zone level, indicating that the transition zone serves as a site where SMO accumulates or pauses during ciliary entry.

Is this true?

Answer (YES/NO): YES